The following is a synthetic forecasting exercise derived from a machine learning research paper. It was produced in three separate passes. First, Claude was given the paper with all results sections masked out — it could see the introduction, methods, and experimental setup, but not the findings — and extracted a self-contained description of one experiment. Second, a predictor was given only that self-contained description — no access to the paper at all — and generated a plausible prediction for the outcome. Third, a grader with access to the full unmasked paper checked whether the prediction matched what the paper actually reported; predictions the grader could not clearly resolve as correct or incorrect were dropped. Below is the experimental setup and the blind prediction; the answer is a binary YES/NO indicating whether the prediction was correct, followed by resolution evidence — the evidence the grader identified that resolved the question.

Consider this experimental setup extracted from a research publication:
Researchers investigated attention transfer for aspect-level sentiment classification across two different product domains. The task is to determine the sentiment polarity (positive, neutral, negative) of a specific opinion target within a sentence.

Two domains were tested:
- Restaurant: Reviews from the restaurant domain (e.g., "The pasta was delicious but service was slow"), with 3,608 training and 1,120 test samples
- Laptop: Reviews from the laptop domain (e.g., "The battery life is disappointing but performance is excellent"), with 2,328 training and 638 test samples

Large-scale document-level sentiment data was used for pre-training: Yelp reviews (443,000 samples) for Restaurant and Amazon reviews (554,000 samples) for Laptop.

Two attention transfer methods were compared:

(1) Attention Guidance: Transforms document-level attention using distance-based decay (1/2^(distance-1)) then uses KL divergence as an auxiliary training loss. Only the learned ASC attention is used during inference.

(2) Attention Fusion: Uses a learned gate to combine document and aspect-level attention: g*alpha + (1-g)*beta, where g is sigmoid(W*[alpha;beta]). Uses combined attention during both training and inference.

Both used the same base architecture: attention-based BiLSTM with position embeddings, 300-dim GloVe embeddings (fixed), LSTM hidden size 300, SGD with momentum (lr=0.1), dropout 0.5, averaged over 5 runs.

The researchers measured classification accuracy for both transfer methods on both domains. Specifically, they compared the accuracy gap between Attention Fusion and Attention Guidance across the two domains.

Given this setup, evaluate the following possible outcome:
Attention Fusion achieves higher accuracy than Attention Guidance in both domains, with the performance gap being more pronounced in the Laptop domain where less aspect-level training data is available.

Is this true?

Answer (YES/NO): NO